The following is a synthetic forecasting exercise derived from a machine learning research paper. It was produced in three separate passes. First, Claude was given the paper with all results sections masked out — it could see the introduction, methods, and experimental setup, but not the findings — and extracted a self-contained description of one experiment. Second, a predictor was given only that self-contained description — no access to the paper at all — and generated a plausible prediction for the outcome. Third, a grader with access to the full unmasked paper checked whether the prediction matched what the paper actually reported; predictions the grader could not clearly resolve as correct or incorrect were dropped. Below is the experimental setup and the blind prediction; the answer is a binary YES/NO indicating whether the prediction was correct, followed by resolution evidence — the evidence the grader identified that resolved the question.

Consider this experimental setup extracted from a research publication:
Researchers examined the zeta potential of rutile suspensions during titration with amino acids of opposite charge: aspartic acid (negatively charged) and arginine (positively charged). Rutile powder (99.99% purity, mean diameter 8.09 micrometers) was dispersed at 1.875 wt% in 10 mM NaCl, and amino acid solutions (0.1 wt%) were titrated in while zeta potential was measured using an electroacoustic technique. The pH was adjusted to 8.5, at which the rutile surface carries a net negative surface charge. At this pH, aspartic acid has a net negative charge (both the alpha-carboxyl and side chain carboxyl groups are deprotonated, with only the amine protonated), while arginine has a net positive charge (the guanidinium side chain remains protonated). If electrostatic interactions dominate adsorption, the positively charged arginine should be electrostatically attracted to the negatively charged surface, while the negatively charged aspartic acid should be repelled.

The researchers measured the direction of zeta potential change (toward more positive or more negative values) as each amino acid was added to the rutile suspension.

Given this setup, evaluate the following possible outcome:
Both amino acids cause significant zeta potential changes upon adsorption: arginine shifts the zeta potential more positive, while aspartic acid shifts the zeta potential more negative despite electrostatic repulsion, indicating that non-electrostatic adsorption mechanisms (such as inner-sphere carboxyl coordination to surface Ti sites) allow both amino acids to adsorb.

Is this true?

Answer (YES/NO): NO